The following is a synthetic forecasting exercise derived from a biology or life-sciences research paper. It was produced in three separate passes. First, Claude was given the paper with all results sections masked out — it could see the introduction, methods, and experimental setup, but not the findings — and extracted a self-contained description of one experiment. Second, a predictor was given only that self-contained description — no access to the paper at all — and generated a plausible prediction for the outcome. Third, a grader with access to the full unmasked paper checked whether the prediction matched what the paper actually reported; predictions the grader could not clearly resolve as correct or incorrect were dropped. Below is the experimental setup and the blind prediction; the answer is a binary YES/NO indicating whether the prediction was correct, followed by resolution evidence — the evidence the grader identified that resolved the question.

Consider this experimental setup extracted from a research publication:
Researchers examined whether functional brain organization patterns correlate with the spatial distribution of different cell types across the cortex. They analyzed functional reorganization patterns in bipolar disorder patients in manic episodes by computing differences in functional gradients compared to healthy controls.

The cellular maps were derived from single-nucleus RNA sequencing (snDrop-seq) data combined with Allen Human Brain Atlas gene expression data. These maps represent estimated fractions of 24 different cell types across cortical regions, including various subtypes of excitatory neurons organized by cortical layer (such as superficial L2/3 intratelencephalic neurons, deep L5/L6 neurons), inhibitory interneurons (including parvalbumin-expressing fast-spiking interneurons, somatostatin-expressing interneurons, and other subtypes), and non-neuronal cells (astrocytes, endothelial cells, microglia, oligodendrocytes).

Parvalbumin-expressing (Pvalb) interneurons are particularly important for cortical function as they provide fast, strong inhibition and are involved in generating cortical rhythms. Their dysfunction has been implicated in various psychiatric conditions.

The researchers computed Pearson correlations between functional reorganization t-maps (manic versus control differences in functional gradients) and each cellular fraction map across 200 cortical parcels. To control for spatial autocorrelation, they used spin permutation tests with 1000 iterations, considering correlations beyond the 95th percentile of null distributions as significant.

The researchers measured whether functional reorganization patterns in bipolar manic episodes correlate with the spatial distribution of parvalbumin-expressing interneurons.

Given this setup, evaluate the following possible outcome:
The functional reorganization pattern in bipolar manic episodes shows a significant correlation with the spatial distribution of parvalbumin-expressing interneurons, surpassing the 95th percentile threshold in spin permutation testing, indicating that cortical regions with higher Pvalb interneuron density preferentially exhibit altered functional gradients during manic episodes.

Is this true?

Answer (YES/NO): NO